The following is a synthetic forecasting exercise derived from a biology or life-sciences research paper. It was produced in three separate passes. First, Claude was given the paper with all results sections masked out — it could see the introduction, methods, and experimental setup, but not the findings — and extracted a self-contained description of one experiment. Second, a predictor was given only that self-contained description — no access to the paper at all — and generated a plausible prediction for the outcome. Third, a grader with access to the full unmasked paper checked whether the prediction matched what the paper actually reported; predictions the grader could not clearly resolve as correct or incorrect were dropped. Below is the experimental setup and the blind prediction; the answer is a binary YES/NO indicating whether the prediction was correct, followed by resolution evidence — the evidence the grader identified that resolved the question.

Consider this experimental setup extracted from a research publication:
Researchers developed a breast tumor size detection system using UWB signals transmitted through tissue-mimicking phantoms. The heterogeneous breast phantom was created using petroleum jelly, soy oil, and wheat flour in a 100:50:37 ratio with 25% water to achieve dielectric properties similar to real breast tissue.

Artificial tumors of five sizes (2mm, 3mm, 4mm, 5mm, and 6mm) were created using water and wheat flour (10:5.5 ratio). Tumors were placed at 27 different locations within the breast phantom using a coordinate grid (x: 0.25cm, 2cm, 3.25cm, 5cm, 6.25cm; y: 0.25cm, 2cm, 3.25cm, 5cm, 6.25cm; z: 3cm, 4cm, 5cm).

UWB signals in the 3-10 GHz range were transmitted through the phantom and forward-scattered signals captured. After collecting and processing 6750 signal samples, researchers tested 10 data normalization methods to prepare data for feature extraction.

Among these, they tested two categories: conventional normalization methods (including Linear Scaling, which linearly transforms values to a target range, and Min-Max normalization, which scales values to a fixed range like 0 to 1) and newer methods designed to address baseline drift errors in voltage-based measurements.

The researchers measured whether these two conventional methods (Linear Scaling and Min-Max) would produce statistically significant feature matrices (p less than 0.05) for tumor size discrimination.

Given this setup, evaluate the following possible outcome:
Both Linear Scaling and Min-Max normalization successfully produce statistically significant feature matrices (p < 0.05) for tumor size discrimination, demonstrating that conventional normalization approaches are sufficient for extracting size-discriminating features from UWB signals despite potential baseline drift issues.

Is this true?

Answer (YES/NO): NO